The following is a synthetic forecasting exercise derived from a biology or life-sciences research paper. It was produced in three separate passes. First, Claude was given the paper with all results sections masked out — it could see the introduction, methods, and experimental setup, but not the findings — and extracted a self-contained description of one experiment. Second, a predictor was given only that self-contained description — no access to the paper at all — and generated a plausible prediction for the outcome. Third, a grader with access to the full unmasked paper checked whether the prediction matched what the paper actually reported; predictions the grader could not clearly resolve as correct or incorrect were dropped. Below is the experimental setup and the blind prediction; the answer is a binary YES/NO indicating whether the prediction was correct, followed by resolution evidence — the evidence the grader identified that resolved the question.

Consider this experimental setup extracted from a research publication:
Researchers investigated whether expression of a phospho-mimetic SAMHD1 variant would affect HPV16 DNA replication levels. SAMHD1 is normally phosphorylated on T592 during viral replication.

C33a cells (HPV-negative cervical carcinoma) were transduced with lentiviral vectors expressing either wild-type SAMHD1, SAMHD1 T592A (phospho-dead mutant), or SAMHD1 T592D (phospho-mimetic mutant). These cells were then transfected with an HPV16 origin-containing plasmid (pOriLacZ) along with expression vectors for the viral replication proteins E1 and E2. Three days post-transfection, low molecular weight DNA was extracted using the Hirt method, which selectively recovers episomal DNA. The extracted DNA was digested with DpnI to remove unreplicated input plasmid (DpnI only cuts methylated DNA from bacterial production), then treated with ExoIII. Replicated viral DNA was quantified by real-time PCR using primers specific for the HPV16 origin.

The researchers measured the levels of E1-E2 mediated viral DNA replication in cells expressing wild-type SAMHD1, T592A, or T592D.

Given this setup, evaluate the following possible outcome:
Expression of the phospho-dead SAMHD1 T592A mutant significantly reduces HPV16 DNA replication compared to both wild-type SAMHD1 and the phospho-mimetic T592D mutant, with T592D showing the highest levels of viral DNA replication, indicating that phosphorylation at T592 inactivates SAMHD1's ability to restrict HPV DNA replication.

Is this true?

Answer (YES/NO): NO